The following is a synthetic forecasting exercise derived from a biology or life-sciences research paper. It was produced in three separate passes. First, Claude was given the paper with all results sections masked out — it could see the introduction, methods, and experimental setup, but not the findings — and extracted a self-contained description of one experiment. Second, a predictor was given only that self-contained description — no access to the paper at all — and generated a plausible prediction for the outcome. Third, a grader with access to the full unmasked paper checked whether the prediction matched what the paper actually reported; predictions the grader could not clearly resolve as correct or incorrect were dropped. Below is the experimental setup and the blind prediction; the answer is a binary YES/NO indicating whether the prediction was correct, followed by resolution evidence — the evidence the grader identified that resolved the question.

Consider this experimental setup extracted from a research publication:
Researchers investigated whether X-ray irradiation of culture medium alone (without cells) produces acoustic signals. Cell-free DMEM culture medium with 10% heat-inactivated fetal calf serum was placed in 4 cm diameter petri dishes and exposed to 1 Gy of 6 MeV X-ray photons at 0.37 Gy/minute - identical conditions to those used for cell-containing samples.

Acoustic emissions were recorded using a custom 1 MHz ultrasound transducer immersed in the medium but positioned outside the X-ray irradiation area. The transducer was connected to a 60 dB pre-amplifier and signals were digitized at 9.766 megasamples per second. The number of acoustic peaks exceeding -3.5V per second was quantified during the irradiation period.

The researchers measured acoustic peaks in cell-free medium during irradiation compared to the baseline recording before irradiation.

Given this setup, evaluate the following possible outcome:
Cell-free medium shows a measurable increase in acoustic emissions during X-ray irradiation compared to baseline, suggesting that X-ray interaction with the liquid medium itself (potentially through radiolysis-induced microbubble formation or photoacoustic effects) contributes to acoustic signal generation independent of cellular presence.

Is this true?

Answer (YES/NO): NO